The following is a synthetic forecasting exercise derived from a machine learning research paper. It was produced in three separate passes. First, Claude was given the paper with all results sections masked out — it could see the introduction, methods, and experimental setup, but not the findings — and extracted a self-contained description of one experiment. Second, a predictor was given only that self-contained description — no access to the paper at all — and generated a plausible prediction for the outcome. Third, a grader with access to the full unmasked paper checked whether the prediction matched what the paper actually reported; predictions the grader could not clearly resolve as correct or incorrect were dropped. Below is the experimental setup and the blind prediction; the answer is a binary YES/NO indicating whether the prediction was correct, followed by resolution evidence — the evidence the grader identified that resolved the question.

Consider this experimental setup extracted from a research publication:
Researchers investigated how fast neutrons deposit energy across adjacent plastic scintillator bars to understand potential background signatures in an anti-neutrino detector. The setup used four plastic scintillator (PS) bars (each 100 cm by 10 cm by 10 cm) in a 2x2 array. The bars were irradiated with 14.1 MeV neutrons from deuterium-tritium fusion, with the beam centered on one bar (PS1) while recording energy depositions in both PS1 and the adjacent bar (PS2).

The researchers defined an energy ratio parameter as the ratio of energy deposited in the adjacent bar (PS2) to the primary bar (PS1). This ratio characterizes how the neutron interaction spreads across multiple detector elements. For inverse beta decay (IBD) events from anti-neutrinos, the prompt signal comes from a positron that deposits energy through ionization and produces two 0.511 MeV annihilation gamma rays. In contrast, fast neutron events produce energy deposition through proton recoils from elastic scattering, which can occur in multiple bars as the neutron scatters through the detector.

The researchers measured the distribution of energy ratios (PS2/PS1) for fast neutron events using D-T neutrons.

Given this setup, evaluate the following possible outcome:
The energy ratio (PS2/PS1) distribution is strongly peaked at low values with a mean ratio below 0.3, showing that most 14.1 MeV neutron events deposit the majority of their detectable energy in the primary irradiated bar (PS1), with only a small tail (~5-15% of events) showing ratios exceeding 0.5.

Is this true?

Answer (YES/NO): NO